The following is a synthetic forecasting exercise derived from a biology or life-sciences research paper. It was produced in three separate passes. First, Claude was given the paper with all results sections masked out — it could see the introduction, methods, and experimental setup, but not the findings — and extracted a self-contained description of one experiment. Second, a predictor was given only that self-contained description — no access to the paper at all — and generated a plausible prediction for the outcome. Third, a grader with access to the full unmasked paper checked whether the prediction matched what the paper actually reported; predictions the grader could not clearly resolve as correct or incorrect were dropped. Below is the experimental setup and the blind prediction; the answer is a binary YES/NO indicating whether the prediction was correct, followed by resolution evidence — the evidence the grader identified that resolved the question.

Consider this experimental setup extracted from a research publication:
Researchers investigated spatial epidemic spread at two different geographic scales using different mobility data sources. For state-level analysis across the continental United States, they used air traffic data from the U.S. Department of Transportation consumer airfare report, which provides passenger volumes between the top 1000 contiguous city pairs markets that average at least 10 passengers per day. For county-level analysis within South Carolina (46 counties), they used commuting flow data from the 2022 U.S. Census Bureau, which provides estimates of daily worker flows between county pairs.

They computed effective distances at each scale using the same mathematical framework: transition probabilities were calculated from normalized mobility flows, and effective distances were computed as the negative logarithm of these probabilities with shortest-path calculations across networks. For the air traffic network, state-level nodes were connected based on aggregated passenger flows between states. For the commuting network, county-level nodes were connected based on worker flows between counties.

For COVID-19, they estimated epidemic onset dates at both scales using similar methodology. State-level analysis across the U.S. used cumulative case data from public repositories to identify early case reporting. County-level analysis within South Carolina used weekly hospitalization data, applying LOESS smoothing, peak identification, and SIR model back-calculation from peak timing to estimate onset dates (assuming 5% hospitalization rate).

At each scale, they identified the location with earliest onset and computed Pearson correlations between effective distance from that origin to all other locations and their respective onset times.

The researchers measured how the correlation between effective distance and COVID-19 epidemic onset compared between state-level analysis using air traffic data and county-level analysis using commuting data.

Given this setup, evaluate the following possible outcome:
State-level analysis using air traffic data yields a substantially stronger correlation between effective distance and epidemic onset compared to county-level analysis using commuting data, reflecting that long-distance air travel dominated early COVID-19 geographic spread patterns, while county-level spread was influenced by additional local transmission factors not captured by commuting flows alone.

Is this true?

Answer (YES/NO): YES